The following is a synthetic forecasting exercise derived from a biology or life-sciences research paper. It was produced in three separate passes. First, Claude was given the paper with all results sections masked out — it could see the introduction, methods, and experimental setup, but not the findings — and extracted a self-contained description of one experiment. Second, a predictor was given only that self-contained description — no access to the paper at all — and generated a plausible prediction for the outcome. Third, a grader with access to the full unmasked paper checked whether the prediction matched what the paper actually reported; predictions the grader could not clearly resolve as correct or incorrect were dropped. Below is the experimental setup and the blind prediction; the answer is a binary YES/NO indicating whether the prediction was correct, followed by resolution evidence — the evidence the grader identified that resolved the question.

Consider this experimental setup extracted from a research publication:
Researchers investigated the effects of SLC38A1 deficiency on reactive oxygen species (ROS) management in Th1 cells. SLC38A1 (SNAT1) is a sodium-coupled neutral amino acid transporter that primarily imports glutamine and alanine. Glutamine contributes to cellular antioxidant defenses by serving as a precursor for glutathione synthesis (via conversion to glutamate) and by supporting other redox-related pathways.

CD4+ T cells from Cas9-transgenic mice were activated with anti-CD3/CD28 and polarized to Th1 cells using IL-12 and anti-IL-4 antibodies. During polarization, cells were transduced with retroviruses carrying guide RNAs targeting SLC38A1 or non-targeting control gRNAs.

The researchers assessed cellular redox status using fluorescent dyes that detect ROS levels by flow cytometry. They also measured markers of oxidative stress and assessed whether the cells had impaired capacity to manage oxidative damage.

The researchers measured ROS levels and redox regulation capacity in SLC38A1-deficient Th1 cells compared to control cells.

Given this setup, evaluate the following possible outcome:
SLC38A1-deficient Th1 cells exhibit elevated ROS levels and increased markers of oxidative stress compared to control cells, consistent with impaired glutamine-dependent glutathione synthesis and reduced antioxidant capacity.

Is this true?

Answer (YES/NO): YES